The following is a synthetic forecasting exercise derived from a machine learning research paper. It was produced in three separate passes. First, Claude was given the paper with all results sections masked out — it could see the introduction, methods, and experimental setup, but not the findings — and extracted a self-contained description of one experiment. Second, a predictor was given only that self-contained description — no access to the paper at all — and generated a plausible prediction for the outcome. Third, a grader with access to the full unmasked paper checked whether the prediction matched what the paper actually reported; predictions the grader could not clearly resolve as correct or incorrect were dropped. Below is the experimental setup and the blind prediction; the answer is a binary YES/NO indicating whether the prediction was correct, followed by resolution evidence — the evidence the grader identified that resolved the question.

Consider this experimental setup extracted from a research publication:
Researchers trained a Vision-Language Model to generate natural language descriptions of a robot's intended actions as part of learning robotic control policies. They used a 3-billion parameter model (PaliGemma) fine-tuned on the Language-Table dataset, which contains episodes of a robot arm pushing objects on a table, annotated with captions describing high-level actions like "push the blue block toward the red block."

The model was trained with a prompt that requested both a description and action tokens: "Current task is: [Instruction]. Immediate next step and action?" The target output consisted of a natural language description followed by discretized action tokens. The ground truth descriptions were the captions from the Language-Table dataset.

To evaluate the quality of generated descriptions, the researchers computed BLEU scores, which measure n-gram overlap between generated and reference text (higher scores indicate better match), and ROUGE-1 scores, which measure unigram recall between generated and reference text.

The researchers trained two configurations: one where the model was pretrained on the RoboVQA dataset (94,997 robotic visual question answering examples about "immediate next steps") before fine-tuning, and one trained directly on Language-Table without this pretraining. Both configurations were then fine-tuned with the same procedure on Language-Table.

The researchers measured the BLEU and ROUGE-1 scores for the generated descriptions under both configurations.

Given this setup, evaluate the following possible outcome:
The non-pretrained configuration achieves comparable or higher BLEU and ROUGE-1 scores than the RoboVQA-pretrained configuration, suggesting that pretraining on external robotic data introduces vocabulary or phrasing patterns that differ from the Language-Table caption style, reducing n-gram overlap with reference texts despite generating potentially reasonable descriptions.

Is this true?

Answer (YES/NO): NO